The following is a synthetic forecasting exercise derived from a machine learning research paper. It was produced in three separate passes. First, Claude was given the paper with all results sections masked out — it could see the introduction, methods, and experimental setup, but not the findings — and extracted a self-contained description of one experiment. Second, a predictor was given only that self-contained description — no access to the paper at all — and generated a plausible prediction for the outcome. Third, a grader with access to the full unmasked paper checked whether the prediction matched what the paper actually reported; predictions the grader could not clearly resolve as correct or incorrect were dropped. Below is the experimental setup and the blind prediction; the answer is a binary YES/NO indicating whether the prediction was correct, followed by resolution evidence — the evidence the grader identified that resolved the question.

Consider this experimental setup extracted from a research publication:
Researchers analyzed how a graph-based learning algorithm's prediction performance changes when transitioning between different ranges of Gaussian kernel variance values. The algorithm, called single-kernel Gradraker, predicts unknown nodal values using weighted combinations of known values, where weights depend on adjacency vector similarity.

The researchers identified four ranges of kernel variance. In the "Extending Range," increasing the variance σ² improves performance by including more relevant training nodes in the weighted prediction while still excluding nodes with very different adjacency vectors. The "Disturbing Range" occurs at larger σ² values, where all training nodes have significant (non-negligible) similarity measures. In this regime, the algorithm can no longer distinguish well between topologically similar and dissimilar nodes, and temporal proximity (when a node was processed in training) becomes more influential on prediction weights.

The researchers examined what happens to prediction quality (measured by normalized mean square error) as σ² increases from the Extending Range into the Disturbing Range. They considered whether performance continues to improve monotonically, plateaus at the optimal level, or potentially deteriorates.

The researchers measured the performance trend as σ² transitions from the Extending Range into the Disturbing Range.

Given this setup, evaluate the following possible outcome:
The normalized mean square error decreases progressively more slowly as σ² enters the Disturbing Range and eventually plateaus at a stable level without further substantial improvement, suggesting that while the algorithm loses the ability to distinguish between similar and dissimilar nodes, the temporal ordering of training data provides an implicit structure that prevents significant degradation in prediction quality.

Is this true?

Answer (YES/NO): NO